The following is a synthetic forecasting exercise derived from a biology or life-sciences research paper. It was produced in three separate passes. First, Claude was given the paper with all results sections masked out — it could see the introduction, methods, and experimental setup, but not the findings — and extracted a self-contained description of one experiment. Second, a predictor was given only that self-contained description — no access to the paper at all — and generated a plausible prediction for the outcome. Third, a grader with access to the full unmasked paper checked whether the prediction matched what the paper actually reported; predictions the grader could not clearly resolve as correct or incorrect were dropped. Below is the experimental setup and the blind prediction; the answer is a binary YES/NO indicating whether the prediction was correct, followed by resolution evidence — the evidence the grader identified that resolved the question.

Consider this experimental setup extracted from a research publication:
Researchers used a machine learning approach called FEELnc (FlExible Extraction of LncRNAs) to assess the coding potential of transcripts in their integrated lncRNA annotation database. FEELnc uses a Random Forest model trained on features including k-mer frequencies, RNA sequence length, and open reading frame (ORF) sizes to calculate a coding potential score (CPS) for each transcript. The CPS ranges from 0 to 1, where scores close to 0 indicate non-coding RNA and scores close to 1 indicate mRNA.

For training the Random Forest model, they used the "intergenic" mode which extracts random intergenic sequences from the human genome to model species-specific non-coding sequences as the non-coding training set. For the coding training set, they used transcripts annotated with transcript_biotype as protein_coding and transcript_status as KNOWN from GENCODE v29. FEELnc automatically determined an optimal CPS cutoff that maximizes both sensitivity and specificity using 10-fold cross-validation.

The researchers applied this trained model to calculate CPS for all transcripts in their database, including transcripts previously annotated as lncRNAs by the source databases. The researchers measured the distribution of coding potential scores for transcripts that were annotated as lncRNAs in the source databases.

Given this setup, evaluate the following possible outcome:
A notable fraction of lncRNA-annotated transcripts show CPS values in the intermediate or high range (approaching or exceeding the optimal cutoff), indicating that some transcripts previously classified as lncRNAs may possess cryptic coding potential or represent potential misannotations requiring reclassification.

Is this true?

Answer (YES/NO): YES